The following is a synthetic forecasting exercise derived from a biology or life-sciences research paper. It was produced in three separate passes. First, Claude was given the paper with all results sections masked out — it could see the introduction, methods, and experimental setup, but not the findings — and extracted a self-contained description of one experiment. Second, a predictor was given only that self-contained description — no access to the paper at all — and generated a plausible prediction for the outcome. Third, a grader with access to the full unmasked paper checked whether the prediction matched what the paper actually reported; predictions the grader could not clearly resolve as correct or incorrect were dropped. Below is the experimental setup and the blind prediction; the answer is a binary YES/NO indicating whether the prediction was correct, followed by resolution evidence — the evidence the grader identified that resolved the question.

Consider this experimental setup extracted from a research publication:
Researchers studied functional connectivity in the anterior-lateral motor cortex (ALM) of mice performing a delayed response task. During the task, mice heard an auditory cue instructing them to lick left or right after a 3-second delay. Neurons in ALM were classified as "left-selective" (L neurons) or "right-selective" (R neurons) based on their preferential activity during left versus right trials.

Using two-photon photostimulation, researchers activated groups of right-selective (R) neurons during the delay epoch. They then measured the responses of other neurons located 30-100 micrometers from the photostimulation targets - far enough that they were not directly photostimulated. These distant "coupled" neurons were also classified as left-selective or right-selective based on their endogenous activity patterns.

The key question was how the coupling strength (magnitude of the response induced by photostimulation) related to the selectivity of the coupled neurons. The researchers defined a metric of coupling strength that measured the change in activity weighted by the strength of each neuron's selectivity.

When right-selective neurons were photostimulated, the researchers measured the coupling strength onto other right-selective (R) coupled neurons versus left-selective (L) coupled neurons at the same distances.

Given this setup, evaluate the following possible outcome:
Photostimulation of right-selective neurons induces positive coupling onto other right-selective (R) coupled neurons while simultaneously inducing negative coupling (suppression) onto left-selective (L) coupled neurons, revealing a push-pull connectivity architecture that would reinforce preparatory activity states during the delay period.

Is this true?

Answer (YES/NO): NO